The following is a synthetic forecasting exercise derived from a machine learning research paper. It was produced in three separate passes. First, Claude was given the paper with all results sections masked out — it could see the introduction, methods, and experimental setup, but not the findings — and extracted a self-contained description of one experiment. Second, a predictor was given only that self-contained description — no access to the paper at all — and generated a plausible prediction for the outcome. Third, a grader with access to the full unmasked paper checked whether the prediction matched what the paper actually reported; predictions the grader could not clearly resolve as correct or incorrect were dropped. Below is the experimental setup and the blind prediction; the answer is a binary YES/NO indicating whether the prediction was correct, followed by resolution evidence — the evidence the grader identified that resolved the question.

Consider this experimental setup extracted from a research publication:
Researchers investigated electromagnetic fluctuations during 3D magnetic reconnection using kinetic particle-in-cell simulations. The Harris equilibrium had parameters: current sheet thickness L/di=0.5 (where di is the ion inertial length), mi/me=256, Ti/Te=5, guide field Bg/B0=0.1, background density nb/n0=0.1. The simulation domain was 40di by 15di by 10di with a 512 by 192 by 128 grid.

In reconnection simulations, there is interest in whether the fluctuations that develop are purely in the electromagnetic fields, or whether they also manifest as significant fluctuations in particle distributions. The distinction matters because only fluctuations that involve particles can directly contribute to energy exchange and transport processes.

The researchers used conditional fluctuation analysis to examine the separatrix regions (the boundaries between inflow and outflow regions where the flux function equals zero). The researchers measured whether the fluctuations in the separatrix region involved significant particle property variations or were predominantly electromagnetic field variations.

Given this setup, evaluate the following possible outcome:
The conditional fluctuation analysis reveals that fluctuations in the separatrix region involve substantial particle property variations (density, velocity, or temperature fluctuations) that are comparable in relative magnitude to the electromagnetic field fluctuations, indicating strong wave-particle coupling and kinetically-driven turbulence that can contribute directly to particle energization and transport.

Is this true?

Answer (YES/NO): NO